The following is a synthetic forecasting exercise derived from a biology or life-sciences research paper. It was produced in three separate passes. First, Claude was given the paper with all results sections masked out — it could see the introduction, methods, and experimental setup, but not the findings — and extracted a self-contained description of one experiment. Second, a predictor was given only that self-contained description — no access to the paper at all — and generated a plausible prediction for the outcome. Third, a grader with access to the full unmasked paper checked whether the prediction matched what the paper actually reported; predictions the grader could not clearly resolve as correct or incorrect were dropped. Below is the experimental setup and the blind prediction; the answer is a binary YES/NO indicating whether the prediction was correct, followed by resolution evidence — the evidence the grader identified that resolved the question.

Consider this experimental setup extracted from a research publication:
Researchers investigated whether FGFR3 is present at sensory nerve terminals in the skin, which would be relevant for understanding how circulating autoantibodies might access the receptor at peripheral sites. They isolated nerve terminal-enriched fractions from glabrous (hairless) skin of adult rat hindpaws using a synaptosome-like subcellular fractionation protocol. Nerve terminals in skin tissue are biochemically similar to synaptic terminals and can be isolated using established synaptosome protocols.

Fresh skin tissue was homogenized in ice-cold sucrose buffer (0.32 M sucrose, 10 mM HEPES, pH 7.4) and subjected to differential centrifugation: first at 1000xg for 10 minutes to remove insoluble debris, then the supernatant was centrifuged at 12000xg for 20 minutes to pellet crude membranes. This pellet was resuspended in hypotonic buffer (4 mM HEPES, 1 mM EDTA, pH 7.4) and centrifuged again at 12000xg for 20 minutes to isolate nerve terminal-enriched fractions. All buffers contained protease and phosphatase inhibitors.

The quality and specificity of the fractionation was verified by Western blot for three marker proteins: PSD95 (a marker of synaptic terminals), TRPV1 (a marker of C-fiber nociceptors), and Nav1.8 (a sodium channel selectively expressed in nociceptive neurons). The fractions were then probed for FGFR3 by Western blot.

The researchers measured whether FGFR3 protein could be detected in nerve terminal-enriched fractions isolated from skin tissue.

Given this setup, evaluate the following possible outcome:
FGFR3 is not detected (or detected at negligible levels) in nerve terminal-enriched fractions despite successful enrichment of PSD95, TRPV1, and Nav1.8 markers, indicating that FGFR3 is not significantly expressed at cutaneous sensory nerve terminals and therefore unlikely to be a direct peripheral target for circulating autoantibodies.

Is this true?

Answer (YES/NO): NO